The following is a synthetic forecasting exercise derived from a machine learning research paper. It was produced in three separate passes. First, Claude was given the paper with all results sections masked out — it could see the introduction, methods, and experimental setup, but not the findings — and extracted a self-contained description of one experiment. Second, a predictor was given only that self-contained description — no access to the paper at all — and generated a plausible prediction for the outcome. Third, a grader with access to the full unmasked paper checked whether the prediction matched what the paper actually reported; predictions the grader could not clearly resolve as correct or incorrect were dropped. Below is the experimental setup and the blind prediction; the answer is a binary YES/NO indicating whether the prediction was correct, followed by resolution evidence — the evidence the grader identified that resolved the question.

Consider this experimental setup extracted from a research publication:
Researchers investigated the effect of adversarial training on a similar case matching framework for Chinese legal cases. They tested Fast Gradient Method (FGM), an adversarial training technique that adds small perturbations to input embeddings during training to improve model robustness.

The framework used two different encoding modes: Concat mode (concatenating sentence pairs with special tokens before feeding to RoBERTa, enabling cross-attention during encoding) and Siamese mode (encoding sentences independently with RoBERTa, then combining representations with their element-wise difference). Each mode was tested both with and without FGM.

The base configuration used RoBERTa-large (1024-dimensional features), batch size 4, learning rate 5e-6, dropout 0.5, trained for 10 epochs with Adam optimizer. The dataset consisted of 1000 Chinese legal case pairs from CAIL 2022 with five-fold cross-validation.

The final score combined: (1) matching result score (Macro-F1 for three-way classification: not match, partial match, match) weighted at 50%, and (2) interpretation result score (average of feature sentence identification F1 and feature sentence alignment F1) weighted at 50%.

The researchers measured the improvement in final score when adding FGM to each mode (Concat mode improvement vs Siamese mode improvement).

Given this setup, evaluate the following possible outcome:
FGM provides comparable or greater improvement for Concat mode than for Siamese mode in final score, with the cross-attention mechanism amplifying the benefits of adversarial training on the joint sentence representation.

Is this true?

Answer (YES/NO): YES